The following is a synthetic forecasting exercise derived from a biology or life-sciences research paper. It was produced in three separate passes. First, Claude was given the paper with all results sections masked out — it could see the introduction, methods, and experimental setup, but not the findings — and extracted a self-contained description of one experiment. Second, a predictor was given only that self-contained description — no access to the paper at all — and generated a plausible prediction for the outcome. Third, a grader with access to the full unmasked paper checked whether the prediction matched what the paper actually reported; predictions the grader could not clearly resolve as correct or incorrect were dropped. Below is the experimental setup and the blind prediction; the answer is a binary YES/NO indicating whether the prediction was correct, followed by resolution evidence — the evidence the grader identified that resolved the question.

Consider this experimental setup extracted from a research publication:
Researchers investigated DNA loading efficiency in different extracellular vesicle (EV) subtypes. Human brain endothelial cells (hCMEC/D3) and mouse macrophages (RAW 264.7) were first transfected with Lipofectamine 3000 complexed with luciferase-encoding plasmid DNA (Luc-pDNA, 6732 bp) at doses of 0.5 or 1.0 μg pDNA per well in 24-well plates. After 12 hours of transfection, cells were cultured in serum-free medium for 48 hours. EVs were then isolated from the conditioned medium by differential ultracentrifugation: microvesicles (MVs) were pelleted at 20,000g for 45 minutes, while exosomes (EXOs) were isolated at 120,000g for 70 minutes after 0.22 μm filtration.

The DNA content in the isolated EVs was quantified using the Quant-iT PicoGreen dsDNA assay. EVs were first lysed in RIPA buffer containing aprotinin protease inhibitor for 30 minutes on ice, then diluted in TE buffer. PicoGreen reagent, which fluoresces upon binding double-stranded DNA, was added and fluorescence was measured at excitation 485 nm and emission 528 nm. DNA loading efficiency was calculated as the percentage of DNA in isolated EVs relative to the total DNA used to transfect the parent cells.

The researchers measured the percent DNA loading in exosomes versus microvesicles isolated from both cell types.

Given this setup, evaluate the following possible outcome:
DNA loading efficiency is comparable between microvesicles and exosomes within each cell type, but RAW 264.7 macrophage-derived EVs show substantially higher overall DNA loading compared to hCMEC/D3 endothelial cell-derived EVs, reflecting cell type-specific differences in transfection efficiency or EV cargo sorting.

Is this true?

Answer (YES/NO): NO